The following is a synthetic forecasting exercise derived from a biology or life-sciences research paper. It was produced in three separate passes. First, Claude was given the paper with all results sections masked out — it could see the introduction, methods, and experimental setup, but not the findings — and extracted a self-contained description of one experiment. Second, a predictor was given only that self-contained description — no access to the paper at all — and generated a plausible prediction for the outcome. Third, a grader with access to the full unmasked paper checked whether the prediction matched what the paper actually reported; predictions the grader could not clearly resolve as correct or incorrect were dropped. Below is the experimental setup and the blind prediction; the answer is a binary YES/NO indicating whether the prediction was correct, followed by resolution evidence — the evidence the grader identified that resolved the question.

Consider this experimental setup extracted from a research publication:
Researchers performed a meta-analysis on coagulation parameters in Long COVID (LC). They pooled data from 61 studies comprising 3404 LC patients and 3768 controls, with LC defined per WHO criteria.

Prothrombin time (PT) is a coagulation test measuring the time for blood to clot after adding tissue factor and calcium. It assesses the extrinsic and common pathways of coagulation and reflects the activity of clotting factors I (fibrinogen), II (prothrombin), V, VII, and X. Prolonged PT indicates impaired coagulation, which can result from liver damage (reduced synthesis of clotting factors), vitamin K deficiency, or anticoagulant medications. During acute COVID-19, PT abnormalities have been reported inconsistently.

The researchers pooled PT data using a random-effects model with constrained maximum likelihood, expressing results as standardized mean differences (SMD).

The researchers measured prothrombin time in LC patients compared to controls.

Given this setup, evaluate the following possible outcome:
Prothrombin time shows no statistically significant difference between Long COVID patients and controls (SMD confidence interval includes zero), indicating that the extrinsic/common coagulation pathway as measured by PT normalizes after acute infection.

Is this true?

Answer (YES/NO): NO